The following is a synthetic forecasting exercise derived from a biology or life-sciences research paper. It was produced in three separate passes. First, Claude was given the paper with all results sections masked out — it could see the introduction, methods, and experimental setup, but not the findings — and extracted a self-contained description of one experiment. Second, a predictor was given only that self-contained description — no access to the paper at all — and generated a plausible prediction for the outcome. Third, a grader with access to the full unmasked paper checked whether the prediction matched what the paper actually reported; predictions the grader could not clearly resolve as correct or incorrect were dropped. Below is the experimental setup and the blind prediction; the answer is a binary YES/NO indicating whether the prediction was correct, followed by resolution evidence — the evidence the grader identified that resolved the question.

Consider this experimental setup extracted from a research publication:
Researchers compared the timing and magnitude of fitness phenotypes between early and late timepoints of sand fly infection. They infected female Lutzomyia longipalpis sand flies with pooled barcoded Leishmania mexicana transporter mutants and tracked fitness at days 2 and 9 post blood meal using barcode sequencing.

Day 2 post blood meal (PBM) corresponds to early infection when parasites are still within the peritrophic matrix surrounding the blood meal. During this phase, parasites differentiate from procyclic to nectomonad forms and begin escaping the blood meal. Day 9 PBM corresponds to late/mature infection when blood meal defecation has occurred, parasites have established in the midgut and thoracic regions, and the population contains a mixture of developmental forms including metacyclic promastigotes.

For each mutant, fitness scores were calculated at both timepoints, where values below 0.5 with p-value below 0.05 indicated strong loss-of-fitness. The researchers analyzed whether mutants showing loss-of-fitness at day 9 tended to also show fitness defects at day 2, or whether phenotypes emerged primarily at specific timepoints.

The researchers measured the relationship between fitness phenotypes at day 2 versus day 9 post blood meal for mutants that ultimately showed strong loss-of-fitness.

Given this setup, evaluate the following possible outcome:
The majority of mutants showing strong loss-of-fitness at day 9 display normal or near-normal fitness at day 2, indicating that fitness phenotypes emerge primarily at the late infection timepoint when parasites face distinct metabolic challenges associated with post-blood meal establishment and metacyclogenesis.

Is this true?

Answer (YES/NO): NO